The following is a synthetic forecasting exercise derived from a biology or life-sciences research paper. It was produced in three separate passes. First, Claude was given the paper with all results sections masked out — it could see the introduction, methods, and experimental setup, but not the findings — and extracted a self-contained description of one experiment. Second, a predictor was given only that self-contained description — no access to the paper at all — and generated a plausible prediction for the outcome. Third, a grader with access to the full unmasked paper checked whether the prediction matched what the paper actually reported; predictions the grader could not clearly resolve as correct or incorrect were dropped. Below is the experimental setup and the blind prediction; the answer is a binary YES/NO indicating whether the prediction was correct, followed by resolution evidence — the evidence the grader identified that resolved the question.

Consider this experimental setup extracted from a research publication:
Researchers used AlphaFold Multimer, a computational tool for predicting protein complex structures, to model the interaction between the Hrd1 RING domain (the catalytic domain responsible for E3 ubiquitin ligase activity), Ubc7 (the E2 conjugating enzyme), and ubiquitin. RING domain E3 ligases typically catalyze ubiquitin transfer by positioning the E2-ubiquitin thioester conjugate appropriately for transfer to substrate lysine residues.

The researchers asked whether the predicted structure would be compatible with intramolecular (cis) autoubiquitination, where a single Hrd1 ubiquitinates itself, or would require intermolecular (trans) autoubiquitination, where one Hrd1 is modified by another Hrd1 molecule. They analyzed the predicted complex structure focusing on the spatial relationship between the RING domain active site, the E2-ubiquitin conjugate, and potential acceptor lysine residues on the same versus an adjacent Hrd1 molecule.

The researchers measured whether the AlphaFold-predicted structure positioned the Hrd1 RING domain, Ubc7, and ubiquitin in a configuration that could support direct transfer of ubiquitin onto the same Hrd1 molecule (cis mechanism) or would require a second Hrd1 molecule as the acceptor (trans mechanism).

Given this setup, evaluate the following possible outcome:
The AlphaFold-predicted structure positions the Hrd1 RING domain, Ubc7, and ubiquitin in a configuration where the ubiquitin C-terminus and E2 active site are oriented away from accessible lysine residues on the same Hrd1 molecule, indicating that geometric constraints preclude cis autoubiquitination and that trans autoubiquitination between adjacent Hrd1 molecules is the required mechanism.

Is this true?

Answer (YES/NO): YES